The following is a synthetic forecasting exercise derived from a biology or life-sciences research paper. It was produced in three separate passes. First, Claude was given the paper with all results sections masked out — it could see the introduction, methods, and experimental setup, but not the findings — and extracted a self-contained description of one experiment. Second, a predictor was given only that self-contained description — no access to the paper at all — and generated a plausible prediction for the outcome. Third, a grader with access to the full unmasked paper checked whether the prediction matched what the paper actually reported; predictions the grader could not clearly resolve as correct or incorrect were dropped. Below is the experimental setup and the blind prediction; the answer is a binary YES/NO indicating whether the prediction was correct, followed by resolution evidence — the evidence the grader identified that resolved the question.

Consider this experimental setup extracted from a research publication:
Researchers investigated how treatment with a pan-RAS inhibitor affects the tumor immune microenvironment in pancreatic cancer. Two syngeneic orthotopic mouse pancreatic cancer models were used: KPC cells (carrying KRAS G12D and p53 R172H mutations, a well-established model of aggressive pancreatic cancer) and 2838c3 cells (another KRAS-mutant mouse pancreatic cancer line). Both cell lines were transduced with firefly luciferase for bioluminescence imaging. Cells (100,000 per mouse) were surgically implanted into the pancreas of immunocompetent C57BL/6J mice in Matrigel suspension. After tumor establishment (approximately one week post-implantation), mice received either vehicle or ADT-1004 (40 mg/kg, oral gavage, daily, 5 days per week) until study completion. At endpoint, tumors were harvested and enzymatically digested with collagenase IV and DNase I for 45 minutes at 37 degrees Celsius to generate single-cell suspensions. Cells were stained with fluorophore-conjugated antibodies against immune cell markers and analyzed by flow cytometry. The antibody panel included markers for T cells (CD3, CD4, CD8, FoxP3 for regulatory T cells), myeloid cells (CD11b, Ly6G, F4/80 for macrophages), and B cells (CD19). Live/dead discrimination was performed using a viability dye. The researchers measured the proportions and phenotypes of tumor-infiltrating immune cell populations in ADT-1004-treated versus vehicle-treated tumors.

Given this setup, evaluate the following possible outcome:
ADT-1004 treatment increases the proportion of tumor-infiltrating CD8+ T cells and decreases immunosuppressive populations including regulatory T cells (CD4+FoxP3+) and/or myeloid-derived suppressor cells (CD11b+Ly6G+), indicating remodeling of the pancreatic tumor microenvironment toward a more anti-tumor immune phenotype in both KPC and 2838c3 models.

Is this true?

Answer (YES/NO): NO